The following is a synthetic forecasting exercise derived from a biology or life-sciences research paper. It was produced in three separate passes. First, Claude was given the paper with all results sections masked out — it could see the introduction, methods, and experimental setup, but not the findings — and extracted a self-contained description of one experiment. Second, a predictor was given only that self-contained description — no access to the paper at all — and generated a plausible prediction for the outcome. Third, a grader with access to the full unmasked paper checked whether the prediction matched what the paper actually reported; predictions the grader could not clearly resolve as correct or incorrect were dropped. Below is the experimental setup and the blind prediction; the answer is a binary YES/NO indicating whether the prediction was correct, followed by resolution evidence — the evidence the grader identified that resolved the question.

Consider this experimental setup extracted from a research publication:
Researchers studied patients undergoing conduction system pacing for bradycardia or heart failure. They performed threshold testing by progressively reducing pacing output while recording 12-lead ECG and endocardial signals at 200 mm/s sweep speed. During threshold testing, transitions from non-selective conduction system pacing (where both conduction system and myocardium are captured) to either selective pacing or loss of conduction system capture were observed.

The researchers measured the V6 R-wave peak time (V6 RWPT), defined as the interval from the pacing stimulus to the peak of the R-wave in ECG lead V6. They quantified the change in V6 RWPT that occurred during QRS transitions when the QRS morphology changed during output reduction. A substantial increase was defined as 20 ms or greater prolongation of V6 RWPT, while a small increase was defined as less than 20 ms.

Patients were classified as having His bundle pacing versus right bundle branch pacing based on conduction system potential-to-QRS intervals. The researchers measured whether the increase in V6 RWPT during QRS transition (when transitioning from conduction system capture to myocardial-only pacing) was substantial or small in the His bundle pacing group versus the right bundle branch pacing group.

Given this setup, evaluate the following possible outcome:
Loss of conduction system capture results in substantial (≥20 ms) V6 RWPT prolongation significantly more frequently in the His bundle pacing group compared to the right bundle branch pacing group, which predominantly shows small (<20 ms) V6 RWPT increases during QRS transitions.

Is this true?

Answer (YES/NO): YES